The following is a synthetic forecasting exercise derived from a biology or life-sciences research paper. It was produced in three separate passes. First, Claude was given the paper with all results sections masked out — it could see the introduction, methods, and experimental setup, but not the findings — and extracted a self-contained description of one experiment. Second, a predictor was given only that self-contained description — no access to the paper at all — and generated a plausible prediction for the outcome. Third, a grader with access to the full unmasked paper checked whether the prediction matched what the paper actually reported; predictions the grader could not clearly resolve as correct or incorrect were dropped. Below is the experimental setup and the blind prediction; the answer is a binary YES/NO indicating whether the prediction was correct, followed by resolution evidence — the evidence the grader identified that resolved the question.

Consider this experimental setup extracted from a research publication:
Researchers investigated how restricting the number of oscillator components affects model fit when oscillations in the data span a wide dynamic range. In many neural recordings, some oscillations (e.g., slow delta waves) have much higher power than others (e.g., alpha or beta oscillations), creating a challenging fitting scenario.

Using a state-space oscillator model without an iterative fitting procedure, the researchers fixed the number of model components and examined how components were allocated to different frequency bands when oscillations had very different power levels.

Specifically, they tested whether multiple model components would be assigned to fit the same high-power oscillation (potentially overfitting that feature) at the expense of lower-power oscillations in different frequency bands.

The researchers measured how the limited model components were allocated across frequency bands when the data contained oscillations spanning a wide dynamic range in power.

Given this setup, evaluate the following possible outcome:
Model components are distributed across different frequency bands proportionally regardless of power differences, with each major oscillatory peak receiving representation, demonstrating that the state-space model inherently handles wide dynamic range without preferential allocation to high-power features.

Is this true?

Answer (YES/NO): NO